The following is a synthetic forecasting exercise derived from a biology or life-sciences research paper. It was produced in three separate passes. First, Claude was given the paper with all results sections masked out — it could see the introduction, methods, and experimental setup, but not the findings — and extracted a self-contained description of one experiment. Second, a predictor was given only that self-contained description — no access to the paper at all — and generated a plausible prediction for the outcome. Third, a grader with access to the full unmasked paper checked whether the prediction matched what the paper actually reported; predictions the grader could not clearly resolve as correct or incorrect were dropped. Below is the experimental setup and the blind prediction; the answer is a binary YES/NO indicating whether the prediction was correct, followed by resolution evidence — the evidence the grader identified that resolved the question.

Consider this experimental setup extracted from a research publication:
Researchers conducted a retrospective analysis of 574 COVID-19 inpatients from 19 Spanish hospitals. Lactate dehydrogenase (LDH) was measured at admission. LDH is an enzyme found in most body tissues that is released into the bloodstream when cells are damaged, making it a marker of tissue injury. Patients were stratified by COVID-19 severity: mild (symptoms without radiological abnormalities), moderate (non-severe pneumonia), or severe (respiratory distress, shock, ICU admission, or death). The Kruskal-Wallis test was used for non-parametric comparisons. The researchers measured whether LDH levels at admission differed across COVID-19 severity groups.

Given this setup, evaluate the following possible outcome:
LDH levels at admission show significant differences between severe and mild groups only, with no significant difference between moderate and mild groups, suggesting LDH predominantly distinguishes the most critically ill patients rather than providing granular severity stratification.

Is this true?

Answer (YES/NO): NO